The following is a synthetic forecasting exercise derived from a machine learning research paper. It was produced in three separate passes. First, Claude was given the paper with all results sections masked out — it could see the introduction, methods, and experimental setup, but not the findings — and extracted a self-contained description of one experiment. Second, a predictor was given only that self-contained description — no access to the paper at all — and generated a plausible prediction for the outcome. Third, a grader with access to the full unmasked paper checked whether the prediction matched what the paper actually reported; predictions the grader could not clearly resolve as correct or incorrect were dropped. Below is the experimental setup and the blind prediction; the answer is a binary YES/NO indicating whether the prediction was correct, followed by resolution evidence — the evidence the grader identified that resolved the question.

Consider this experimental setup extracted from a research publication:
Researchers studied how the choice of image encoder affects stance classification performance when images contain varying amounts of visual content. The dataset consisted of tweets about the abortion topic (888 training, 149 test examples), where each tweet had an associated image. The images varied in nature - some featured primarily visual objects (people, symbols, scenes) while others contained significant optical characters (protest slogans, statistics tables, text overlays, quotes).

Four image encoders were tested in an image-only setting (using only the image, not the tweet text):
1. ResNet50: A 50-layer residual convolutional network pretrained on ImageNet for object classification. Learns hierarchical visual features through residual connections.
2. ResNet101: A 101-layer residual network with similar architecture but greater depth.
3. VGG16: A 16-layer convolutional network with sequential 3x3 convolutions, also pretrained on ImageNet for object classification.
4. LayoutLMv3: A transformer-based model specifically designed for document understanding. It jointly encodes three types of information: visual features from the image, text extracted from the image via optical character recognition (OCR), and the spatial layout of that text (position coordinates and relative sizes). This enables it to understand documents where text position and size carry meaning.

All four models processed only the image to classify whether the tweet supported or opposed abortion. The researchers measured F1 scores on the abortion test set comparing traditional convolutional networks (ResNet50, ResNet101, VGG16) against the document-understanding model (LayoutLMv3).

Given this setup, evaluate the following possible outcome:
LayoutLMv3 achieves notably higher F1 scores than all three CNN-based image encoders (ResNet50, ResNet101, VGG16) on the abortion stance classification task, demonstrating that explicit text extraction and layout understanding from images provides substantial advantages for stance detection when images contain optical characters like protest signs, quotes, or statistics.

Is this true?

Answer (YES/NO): NO